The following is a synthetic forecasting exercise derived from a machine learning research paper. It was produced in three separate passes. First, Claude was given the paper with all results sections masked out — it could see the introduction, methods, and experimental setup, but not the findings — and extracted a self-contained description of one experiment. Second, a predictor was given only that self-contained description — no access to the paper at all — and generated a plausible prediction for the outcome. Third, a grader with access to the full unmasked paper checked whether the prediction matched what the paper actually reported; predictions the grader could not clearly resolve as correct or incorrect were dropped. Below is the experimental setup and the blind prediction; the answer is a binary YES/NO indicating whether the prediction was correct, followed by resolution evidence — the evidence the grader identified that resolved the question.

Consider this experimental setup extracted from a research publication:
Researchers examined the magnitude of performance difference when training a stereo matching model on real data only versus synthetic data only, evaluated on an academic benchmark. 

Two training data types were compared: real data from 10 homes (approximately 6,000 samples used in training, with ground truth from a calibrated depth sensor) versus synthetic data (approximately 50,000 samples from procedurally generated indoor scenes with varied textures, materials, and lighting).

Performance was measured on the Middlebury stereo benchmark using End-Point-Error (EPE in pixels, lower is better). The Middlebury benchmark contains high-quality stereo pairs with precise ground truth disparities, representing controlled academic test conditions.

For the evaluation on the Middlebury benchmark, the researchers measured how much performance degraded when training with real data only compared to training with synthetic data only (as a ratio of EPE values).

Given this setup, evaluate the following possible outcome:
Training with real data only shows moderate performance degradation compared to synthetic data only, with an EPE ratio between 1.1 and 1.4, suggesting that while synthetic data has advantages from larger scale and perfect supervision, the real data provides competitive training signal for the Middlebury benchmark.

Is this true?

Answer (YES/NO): NO